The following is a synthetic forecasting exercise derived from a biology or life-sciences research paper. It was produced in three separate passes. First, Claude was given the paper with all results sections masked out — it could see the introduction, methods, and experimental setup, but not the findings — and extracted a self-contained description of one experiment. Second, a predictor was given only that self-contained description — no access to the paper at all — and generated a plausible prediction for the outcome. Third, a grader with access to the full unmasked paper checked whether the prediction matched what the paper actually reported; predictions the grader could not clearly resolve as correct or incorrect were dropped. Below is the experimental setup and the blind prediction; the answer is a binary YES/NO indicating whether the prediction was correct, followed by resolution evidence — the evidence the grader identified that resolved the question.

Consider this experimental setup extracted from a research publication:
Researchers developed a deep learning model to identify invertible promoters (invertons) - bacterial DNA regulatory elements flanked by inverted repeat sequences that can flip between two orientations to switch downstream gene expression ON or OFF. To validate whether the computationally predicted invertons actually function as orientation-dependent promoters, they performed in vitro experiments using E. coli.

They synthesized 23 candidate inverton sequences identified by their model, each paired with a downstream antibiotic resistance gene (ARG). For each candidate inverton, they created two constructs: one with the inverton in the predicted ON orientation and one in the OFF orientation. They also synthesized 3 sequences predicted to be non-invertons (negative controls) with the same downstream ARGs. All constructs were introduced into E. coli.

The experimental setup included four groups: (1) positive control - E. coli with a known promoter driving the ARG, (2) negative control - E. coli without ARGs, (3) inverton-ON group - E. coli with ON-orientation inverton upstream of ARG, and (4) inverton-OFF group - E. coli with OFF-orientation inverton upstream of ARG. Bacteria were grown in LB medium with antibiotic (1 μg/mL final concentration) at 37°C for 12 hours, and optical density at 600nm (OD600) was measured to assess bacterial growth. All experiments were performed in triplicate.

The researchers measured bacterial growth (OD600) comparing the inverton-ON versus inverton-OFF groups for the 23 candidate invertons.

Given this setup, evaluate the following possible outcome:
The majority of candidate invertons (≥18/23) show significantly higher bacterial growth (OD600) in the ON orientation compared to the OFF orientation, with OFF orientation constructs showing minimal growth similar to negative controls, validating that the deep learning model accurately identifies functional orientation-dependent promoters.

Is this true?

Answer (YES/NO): NO